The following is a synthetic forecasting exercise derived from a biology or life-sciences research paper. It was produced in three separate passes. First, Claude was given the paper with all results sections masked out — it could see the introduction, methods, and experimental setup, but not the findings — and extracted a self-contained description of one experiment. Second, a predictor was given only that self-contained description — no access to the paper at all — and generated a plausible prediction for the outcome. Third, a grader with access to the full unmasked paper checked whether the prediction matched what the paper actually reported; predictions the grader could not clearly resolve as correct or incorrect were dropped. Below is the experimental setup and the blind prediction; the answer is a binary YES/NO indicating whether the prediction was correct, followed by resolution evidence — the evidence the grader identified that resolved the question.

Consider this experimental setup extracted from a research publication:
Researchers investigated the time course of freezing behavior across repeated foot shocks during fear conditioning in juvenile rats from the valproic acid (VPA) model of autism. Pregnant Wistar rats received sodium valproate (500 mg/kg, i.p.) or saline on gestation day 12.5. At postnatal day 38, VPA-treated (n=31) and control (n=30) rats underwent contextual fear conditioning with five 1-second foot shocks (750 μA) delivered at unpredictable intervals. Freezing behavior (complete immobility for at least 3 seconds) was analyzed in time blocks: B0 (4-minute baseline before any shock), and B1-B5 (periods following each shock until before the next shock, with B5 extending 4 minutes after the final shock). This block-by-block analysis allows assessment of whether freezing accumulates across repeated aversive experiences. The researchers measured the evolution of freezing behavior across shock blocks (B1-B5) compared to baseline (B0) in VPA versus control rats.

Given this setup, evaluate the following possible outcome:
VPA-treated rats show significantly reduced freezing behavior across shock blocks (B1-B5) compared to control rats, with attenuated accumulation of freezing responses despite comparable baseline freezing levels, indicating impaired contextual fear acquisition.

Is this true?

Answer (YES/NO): NO